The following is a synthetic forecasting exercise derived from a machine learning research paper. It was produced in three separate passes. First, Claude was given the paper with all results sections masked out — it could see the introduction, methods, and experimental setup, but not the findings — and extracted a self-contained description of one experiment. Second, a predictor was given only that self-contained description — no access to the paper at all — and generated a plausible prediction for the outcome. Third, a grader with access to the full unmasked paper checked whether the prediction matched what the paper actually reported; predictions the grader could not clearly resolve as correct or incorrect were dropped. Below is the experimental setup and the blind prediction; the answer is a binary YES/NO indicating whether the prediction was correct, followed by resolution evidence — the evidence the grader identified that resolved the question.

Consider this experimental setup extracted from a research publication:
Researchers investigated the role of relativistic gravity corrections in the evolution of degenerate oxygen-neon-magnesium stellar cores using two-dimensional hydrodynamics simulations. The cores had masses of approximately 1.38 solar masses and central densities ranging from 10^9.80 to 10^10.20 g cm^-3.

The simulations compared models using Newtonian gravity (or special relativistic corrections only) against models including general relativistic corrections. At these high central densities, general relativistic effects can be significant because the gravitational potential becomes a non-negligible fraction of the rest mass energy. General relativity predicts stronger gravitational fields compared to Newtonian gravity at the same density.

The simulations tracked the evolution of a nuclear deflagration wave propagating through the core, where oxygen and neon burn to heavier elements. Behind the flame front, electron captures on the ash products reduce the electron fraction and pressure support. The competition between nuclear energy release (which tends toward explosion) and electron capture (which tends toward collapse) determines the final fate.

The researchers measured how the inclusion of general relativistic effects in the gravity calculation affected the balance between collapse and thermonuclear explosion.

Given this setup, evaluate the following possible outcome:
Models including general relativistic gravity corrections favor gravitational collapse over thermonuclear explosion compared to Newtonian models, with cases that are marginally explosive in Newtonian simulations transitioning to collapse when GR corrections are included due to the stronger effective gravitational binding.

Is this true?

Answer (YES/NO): NO